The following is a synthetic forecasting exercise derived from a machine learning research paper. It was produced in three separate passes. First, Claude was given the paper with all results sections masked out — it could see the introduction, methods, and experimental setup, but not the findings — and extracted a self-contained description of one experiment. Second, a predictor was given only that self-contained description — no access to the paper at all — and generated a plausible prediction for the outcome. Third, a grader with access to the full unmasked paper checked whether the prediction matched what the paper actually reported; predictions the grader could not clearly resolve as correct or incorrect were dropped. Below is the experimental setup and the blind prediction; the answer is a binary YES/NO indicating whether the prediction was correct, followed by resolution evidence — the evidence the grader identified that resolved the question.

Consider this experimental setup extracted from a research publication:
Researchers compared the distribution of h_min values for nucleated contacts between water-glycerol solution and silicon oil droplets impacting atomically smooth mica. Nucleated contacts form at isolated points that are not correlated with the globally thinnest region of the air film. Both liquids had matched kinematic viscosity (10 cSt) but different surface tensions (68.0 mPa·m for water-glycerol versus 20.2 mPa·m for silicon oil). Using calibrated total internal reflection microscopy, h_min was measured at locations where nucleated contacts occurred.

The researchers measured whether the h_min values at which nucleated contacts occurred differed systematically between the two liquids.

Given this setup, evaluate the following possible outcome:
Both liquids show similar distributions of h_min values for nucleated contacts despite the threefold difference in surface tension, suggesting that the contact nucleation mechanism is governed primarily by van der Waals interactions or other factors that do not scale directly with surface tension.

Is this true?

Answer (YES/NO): NO